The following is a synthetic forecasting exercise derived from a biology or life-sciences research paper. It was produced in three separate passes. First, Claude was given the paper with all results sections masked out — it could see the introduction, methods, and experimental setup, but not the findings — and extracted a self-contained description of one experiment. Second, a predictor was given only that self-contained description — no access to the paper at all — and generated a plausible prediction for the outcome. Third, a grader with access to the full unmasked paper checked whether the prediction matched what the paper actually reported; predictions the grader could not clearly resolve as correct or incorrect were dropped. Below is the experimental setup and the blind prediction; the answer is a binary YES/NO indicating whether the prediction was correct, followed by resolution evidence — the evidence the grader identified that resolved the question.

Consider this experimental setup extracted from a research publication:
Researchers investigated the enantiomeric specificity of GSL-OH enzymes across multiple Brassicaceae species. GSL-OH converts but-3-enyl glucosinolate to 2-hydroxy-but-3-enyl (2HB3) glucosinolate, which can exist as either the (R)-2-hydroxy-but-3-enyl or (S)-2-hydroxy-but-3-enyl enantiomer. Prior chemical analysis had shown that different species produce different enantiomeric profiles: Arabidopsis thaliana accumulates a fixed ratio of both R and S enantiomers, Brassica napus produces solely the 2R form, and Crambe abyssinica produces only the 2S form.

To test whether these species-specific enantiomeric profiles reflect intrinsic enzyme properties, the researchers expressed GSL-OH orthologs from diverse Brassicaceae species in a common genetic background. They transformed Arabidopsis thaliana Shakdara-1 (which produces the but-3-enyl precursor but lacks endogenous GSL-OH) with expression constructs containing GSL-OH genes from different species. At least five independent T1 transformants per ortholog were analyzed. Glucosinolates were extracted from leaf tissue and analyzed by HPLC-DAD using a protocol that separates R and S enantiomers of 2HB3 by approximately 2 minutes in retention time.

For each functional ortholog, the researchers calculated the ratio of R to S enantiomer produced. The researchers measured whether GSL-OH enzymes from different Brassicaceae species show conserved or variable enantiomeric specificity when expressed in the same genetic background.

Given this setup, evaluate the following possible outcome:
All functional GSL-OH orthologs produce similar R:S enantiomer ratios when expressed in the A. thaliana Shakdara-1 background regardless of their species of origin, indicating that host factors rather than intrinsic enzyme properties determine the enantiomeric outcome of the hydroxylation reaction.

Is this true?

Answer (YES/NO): NO